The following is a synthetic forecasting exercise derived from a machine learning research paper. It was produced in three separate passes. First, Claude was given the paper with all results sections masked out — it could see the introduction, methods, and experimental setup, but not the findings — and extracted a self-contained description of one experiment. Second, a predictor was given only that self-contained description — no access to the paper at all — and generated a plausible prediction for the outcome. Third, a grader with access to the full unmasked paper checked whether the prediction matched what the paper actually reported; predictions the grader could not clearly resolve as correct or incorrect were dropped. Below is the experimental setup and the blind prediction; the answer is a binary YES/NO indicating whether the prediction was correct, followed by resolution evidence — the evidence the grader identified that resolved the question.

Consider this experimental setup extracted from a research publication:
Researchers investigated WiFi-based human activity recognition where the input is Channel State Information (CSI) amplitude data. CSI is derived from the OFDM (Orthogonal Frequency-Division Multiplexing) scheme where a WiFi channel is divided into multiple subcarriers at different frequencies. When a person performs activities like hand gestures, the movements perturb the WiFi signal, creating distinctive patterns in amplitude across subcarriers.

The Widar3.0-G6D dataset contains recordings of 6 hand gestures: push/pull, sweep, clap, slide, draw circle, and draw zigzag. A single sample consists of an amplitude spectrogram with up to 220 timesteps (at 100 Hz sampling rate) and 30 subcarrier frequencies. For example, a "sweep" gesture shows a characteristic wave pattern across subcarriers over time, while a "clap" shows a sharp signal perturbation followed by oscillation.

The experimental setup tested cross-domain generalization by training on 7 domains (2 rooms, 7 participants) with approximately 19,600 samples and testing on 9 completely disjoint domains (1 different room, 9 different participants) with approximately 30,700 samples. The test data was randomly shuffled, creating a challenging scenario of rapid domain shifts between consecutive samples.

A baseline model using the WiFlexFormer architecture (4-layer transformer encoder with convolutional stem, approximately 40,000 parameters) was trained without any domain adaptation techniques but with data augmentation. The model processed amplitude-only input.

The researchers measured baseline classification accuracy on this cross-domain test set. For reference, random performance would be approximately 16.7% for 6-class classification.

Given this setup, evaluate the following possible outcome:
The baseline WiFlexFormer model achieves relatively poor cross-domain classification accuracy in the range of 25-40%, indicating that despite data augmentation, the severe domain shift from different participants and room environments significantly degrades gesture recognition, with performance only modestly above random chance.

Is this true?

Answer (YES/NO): NO